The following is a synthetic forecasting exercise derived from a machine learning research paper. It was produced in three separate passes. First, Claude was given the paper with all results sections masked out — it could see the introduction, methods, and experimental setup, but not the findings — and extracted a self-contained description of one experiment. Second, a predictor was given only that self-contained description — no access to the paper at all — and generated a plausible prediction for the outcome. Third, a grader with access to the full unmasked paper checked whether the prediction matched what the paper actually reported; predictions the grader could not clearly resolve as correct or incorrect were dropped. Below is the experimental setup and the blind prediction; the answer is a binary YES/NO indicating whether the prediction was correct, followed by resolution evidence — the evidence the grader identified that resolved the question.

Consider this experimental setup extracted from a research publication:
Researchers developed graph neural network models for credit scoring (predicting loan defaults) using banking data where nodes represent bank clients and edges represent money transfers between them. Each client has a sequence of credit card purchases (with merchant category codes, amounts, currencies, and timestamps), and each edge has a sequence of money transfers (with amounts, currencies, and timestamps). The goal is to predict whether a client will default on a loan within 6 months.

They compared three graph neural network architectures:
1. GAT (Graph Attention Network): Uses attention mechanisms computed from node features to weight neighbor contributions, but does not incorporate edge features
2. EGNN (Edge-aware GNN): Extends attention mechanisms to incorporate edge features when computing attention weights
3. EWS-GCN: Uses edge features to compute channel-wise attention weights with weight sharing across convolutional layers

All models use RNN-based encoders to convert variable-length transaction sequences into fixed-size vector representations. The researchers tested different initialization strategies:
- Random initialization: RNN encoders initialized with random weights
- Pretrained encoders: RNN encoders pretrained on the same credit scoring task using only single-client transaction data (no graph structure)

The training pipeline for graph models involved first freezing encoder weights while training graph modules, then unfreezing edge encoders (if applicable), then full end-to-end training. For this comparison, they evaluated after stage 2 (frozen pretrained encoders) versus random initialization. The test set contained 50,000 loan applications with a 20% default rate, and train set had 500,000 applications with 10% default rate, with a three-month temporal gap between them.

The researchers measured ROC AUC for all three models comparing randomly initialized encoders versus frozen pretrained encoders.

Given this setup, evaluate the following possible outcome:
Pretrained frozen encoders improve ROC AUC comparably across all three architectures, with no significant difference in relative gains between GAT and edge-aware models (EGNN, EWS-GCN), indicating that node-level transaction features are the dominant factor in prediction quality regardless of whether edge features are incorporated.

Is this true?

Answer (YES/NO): NO